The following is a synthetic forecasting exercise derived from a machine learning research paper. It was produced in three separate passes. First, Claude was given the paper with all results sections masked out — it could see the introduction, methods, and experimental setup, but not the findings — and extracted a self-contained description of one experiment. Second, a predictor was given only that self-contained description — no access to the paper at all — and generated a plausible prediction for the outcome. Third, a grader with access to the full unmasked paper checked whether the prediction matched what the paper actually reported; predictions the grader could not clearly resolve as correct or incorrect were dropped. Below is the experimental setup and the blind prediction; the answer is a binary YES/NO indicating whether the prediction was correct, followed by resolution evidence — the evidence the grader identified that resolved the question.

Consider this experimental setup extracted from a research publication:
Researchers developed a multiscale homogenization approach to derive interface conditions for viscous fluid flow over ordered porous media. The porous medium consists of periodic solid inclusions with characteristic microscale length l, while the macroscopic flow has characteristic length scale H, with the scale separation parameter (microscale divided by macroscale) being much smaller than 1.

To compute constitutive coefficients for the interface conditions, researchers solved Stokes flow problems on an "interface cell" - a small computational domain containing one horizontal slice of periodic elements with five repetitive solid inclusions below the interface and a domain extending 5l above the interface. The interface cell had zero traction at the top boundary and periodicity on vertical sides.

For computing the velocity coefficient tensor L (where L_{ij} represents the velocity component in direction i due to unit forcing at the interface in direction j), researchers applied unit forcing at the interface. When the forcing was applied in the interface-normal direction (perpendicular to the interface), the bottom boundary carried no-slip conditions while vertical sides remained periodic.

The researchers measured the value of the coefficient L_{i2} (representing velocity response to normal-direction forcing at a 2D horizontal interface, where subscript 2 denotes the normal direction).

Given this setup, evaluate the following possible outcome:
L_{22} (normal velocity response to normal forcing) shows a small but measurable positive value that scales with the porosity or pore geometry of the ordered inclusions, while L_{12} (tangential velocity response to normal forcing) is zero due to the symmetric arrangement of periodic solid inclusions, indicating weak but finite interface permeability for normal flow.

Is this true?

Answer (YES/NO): NO